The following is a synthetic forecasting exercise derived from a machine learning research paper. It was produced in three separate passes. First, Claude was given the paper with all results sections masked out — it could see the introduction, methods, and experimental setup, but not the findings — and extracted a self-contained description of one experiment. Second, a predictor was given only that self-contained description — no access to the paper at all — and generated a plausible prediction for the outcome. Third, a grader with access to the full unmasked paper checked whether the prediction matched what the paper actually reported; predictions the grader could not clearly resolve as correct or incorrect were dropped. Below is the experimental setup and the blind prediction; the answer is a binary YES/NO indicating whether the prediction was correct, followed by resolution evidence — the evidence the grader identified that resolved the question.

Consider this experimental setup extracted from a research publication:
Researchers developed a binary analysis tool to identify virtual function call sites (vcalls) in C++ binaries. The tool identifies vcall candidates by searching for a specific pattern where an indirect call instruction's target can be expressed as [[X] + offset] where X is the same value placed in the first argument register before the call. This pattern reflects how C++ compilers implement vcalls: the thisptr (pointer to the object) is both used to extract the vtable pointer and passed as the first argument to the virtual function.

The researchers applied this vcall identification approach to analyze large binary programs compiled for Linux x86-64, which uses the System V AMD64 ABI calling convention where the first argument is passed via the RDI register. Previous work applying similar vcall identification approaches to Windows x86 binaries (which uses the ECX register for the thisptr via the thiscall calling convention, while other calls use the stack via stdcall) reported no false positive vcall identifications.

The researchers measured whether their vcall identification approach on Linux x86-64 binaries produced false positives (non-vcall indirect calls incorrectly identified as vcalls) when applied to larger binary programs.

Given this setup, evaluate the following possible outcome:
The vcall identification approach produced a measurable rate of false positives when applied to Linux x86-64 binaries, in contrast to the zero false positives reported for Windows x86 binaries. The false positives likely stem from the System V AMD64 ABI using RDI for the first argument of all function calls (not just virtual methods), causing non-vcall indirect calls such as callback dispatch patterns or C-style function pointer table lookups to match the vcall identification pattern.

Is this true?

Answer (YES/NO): YES